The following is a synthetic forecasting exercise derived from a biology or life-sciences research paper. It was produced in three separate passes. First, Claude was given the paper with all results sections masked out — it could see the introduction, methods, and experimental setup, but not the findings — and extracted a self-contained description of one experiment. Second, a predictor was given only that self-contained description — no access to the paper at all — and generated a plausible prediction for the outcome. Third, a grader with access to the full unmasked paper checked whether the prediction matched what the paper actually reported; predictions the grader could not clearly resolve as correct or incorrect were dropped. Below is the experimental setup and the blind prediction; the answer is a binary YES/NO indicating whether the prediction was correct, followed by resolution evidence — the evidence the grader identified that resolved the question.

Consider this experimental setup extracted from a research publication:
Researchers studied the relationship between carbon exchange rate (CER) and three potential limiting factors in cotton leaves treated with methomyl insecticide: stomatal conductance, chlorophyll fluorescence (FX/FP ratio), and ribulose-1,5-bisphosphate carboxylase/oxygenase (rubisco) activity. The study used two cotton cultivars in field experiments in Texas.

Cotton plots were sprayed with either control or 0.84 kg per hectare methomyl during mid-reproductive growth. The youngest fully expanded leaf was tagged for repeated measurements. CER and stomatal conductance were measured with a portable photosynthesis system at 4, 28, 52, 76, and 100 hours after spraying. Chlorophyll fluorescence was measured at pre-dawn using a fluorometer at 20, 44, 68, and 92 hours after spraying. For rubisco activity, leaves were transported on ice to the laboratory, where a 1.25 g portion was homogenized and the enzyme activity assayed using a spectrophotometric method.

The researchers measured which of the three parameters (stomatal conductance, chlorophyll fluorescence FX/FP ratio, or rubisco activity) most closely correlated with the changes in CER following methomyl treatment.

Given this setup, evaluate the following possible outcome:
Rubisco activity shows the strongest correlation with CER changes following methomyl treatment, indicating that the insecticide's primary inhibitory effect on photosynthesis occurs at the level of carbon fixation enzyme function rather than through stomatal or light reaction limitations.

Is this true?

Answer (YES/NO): NO